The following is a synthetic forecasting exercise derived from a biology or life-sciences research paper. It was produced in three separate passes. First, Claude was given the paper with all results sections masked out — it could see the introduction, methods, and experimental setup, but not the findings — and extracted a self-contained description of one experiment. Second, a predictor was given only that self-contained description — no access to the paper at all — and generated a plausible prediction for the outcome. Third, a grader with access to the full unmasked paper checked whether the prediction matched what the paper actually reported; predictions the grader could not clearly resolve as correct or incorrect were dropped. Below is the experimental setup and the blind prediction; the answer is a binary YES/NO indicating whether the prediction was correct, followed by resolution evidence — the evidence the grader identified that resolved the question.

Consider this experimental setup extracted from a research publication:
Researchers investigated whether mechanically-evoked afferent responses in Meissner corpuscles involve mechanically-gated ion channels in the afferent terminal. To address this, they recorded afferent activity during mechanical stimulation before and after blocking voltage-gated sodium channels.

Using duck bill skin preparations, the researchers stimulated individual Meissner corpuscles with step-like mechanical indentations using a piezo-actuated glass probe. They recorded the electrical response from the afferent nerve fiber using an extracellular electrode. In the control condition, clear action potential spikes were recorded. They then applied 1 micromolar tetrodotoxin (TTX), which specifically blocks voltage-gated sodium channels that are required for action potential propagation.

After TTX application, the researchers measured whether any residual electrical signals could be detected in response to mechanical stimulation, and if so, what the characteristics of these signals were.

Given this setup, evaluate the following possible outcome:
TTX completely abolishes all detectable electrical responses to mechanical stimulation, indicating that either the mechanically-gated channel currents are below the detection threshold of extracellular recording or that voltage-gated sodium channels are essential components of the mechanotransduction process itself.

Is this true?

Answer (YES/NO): NO